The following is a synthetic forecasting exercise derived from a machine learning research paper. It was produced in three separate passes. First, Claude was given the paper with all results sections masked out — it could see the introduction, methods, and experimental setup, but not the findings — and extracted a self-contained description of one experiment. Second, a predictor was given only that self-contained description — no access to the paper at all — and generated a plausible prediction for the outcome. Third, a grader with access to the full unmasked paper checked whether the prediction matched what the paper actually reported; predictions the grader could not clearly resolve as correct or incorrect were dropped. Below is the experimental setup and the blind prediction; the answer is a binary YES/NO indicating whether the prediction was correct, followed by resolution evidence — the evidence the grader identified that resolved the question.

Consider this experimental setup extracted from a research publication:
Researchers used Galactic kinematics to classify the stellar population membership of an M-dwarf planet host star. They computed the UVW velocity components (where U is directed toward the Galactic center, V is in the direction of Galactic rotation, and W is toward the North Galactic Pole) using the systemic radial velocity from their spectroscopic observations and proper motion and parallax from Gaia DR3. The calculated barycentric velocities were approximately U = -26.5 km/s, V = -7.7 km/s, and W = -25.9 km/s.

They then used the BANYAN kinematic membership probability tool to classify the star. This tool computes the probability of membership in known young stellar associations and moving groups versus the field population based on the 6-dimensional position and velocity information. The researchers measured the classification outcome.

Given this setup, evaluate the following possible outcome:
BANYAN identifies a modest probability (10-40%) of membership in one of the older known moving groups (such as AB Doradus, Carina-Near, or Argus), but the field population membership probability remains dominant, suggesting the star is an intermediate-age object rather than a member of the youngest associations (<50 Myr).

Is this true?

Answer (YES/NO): NO